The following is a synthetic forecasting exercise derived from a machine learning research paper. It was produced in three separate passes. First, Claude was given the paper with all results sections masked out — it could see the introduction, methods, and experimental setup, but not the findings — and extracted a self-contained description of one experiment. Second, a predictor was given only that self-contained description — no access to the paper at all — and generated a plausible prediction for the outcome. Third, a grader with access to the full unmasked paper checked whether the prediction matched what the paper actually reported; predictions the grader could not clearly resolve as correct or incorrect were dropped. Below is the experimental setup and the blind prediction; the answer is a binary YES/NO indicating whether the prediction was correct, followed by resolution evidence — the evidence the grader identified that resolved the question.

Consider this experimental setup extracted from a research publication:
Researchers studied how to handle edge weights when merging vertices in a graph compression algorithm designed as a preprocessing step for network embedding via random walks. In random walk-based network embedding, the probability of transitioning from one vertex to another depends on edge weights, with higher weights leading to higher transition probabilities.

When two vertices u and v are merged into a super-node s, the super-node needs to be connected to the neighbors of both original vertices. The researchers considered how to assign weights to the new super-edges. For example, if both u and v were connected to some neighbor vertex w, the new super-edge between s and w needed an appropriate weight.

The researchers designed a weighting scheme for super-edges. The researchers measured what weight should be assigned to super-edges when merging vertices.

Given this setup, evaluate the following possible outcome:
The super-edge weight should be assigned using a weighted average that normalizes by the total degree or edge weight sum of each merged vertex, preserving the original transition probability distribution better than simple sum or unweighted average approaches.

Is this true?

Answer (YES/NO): NO